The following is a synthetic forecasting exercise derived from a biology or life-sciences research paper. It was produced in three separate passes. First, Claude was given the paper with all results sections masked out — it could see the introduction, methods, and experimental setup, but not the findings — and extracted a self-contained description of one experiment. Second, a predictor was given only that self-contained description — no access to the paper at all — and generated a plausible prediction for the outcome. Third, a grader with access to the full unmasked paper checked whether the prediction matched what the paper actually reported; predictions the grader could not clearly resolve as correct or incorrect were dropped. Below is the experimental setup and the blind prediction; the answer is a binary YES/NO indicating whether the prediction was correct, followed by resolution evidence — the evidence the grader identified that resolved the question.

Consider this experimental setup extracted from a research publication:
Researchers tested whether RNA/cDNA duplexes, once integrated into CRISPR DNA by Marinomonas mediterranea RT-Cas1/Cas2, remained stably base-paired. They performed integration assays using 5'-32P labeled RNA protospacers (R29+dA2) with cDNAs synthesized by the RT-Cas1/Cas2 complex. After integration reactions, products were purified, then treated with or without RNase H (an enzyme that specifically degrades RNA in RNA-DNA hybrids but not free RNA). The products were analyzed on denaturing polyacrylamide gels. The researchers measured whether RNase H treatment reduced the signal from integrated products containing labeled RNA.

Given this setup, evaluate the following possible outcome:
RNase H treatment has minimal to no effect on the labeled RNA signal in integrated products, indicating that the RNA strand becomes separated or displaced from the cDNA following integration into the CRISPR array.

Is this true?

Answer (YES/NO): NO